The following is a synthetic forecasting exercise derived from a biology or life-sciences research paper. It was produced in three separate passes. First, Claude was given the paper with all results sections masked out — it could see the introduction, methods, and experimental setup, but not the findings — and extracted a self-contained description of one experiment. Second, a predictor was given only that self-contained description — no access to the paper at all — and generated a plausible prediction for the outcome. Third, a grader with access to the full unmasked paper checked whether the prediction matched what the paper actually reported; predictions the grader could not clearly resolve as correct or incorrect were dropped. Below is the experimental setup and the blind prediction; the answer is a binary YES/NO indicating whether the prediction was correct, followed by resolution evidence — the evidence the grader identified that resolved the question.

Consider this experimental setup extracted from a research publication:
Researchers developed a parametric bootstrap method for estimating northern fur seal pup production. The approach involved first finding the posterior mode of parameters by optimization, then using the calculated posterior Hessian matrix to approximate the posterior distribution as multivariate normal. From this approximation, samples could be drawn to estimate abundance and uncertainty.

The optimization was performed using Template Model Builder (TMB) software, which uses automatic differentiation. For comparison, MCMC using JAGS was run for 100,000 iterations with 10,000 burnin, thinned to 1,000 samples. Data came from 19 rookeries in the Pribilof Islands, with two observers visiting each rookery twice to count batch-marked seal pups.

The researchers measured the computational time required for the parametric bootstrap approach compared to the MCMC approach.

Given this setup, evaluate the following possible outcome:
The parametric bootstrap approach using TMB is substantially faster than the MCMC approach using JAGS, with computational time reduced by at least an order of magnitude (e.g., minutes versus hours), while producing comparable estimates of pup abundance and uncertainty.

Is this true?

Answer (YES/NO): NO